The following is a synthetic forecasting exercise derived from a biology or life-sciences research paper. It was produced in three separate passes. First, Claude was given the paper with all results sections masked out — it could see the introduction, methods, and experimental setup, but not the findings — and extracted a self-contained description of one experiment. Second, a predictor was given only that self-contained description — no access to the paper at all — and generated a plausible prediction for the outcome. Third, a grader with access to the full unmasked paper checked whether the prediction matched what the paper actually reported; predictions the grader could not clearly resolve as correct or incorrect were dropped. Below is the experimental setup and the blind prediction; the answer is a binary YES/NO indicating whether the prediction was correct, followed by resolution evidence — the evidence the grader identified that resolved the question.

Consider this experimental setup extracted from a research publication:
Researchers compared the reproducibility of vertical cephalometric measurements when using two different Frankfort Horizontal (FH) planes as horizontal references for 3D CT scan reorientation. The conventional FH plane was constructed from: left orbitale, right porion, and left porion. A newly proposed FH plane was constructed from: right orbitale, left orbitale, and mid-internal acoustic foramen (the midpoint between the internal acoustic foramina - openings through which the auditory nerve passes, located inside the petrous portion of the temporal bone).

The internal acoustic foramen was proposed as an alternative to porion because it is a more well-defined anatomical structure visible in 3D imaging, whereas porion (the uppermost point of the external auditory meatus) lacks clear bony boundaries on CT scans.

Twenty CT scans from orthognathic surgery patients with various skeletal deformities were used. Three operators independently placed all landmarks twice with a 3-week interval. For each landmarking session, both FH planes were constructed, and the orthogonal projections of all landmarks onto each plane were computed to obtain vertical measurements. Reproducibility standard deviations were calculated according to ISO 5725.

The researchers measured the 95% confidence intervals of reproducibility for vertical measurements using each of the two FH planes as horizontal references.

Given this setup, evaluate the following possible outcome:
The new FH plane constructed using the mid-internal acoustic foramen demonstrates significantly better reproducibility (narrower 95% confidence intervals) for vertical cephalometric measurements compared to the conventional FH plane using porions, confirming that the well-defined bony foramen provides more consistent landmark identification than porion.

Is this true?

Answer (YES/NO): NO